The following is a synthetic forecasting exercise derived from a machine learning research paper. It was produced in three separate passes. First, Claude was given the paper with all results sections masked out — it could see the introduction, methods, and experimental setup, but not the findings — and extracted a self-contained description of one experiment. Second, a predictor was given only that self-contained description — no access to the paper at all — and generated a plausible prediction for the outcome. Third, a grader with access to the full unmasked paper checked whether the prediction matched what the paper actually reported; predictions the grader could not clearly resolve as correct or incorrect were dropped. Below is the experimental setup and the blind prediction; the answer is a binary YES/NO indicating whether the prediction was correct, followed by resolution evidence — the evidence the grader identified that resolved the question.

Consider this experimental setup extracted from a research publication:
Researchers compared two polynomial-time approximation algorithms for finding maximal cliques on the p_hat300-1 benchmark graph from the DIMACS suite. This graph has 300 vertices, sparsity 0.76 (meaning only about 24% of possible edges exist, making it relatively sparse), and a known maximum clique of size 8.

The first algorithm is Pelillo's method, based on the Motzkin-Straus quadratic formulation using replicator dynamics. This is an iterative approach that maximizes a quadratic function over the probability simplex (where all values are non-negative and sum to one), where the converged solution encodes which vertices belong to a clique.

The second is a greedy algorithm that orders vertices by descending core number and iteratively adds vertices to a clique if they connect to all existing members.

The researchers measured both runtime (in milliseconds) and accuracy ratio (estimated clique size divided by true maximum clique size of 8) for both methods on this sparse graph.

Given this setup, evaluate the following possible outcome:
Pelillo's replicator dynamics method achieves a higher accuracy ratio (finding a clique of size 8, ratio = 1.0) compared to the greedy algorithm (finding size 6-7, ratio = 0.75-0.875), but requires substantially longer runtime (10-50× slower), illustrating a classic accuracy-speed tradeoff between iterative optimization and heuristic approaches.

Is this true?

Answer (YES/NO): NO